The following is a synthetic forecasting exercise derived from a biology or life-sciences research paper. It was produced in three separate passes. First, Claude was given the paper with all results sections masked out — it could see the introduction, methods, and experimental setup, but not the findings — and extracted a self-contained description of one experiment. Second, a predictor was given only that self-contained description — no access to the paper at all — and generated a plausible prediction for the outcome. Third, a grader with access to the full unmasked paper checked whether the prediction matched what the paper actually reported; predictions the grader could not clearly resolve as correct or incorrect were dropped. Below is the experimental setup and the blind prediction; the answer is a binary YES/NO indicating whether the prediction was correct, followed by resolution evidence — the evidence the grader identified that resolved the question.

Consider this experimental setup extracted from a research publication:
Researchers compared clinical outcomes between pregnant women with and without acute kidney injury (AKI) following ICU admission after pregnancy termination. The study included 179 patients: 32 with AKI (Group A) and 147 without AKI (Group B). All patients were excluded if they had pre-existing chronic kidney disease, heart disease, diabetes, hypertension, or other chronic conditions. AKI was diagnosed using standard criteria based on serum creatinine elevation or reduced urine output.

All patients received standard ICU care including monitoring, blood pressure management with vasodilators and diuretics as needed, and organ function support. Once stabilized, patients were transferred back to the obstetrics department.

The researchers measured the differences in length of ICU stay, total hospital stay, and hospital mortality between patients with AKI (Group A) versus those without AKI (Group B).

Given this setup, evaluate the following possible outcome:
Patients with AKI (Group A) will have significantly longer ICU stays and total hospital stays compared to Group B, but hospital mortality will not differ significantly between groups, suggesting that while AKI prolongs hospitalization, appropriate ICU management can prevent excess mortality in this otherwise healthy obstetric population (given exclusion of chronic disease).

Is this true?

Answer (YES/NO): YES